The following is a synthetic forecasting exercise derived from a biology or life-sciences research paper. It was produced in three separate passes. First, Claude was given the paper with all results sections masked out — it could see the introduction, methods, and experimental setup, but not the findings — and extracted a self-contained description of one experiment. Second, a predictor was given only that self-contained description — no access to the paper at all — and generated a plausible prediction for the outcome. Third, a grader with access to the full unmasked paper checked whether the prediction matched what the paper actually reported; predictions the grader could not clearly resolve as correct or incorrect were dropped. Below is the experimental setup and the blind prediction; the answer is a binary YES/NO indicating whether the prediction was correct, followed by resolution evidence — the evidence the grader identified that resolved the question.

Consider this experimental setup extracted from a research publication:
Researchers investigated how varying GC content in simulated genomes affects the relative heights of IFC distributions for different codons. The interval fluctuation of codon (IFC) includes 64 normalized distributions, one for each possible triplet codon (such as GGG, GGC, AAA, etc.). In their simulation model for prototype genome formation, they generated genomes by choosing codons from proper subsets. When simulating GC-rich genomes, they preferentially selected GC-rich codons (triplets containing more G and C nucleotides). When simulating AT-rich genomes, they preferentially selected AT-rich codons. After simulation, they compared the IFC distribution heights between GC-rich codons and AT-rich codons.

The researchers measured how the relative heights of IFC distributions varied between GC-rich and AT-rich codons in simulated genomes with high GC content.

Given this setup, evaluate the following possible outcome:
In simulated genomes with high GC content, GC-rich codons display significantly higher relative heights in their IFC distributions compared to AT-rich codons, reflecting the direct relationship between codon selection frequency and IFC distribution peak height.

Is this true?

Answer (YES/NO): YES